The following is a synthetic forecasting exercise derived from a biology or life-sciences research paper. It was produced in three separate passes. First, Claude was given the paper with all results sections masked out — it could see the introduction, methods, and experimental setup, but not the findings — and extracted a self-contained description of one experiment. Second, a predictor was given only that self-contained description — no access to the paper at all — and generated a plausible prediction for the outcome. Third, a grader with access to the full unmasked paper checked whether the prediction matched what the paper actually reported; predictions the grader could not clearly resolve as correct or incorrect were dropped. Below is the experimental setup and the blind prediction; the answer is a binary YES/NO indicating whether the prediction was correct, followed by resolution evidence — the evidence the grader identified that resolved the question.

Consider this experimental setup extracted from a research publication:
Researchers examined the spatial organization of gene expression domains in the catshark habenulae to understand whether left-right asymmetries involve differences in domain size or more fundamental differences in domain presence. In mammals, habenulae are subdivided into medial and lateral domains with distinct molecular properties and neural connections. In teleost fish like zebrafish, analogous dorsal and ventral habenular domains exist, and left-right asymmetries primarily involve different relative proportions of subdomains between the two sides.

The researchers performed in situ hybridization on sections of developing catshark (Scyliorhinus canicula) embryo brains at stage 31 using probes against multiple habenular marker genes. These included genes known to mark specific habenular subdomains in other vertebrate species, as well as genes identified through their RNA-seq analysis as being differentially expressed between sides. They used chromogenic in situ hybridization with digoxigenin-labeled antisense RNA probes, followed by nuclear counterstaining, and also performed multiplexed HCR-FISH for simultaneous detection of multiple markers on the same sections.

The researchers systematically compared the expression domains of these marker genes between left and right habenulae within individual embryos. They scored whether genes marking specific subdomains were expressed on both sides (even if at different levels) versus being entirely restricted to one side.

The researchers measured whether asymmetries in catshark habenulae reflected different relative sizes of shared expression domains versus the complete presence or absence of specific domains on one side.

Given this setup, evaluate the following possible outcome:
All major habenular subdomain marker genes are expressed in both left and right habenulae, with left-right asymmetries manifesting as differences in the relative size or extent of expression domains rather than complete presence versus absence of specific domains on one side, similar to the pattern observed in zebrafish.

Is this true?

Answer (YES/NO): NO